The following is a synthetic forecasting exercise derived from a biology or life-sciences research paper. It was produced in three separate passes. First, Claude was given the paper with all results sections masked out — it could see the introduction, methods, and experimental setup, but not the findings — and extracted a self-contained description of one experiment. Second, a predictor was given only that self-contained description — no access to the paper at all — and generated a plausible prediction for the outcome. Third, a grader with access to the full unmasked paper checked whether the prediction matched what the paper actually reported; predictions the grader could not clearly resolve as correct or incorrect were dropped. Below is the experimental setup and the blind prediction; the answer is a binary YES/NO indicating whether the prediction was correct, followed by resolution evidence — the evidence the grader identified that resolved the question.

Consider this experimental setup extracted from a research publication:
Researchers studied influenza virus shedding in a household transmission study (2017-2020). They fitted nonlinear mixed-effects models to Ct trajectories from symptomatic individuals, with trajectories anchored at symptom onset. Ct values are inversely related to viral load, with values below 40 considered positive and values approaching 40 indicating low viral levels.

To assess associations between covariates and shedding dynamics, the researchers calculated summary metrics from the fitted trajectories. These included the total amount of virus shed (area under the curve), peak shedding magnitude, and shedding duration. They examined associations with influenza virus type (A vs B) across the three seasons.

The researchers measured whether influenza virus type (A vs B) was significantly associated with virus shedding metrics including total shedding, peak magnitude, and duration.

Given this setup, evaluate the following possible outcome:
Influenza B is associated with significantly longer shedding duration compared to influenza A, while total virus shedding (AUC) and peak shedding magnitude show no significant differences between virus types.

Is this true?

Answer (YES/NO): NO